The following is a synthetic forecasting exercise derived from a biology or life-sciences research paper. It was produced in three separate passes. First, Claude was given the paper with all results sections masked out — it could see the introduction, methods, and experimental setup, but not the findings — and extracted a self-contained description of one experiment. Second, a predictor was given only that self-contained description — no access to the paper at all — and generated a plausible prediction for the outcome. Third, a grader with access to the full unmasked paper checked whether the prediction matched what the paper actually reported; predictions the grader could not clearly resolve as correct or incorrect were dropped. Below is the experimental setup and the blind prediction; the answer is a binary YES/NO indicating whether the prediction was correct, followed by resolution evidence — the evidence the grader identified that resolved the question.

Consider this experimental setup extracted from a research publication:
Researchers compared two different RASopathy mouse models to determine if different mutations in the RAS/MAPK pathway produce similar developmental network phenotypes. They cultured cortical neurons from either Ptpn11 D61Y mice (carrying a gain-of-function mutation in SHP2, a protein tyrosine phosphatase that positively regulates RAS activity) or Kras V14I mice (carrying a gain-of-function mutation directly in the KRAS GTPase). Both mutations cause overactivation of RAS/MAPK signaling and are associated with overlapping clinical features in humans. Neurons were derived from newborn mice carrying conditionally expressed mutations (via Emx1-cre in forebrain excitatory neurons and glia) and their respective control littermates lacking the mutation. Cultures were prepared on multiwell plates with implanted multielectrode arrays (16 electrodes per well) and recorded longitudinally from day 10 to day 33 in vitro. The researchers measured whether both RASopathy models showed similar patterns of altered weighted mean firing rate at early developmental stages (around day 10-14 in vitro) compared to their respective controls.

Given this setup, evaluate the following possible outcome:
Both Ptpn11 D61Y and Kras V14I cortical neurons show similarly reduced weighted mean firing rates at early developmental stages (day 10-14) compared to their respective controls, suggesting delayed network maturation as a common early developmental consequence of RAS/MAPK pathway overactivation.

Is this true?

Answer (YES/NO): NO